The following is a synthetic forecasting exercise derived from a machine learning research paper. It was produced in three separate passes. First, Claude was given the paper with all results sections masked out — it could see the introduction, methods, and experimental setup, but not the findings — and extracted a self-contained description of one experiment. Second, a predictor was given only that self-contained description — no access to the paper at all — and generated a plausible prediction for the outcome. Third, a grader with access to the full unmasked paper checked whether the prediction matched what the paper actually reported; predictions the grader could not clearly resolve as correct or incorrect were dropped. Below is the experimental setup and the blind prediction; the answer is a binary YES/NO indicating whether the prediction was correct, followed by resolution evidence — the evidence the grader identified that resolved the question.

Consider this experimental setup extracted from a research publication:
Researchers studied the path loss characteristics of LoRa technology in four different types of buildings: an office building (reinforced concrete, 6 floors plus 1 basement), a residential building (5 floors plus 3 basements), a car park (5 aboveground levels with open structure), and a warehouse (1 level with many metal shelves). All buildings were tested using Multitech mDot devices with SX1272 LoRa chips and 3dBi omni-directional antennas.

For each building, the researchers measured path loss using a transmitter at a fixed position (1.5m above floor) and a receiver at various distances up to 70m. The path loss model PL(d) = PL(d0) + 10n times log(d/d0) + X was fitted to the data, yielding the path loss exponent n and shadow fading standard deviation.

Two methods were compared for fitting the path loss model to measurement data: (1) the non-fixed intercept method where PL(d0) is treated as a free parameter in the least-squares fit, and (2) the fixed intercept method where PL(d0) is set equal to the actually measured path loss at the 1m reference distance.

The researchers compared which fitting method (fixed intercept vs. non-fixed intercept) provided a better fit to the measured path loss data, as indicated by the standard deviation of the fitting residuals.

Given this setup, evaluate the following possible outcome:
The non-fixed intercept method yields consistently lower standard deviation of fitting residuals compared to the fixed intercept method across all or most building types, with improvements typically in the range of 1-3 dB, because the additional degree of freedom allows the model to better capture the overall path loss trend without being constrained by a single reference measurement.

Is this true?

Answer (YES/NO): NO